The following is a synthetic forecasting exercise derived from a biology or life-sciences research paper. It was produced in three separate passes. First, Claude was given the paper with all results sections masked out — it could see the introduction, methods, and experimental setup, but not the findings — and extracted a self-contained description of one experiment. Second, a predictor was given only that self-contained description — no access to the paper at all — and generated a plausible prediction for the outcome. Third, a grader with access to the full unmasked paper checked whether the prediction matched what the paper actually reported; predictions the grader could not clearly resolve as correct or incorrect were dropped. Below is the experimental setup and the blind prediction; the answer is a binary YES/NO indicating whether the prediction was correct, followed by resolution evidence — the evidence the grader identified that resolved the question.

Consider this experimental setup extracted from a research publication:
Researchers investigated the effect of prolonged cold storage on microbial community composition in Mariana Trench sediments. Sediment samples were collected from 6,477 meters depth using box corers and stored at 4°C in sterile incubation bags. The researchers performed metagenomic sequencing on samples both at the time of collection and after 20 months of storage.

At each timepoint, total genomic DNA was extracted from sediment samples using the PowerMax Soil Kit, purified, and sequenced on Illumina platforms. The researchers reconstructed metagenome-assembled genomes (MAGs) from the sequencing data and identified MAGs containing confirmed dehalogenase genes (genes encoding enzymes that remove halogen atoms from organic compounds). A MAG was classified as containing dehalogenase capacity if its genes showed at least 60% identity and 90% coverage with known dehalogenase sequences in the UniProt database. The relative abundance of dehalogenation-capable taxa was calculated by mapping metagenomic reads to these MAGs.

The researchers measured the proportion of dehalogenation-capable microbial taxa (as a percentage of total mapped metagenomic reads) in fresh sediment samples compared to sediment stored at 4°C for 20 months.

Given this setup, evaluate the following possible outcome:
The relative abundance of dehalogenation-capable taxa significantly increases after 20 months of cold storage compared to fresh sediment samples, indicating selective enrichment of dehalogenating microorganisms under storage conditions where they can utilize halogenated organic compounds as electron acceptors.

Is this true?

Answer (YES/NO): NO